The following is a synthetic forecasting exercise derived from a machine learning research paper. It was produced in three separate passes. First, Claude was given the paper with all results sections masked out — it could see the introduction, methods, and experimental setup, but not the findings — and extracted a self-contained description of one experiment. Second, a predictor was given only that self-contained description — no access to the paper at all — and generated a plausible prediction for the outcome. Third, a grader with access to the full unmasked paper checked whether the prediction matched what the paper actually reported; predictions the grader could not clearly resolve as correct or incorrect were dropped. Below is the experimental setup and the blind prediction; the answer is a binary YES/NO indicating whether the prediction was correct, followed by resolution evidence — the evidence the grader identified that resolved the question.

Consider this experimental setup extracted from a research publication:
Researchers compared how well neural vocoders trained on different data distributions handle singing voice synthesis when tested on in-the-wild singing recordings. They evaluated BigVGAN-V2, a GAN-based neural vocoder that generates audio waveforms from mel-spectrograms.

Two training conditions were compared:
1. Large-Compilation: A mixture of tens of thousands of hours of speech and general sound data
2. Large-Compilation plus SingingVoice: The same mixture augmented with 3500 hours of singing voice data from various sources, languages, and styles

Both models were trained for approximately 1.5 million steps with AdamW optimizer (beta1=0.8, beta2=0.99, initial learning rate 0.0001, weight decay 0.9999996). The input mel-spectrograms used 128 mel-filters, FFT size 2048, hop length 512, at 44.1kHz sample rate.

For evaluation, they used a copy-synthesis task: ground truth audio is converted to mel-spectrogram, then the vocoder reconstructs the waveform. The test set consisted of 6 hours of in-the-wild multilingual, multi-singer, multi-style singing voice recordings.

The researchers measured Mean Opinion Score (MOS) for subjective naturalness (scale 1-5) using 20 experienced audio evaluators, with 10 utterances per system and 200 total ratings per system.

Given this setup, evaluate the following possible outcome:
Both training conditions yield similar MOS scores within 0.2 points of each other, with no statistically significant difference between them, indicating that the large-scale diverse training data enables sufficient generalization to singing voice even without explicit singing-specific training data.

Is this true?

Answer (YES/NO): NO